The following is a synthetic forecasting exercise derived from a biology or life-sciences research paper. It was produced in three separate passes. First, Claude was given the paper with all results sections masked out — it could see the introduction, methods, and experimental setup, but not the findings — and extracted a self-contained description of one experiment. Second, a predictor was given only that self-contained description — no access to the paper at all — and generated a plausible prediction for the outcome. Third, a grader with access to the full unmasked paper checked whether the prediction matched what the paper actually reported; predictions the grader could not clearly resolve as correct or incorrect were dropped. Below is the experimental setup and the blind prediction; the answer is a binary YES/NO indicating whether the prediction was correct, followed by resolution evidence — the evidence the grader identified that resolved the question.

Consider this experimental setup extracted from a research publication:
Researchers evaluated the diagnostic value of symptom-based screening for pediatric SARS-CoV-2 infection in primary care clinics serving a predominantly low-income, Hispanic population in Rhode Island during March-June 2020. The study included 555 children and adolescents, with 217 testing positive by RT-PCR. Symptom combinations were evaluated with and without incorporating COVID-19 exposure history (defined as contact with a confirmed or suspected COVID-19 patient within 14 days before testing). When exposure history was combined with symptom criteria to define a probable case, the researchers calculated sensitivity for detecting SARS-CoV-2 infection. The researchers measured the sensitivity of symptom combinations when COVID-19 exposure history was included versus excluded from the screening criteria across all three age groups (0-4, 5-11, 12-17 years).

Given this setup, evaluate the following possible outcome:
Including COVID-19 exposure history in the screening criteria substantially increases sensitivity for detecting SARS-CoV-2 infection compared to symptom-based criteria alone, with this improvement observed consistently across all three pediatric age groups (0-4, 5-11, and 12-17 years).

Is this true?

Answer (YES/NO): YES